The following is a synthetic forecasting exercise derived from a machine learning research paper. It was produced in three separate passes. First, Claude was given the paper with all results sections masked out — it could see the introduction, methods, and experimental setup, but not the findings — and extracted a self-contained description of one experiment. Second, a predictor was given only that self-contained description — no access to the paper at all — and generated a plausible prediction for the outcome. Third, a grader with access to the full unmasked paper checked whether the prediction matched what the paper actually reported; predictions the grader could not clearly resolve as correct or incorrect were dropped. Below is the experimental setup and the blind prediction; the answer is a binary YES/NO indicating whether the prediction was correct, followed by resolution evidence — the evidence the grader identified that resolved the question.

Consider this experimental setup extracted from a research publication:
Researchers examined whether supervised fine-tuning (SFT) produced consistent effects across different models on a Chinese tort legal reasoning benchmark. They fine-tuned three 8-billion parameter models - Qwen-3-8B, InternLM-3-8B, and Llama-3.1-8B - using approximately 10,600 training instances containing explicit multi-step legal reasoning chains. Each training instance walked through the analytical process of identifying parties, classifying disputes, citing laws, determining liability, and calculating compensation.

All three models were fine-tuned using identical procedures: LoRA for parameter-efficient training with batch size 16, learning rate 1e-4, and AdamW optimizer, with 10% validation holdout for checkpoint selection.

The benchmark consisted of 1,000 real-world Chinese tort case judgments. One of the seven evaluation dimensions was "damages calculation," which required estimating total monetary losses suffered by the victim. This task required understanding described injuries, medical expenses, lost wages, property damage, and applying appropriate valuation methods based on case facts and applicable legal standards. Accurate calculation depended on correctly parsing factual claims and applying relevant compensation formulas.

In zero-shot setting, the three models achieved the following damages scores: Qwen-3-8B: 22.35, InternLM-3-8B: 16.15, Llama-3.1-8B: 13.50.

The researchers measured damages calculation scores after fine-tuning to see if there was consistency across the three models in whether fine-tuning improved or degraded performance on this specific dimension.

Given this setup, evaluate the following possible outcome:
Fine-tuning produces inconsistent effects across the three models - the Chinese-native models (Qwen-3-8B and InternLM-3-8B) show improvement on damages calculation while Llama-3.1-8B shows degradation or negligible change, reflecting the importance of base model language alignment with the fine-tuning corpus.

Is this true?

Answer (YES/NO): NO